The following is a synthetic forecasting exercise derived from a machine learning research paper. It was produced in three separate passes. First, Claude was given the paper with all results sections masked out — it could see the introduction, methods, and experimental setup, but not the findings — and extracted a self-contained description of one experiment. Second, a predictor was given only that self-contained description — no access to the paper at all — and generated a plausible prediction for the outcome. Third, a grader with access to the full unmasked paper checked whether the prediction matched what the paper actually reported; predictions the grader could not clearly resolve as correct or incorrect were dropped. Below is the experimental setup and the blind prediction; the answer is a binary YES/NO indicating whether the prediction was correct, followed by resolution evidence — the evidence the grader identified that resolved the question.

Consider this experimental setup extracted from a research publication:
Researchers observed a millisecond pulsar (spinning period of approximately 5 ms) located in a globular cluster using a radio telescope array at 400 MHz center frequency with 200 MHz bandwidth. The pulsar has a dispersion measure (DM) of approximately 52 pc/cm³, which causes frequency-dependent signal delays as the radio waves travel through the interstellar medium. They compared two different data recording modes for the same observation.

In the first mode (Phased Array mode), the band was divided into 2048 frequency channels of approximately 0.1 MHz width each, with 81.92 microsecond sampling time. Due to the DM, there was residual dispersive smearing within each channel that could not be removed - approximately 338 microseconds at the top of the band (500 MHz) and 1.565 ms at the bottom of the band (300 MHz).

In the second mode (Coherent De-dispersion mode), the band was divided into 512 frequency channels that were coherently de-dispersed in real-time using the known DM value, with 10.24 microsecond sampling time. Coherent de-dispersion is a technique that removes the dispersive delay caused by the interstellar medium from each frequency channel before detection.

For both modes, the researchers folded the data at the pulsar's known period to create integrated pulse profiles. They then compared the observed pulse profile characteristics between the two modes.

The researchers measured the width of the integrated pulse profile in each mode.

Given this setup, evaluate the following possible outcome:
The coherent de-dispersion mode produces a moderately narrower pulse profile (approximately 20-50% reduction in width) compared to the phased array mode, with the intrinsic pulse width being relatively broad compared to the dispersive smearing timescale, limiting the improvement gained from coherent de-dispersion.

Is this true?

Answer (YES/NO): NO